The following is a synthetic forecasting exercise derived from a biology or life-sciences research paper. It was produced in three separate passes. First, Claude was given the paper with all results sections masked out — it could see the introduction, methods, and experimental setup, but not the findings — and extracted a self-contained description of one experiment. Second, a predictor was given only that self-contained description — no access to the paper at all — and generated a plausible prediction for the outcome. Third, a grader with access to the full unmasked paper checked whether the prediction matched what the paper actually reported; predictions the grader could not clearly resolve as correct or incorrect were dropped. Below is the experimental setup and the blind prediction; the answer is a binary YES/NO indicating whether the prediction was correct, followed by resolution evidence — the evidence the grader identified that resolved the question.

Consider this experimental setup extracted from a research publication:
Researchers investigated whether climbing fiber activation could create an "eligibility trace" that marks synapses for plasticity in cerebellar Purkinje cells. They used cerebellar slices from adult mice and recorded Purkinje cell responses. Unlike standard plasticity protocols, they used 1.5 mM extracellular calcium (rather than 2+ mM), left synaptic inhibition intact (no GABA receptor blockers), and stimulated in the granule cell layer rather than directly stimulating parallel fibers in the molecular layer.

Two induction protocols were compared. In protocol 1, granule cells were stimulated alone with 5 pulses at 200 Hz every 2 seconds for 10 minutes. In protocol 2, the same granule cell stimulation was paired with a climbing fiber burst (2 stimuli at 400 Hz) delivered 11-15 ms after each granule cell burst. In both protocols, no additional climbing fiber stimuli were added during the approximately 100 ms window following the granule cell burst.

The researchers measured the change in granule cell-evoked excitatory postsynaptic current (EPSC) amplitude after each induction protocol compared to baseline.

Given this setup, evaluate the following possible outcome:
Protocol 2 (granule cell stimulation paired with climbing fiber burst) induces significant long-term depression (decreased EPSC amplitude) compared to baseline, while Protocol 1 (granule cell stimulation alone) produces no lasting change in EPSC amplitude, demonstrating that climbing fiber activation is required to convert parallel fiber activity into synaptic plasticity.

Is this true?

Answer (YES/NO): NO